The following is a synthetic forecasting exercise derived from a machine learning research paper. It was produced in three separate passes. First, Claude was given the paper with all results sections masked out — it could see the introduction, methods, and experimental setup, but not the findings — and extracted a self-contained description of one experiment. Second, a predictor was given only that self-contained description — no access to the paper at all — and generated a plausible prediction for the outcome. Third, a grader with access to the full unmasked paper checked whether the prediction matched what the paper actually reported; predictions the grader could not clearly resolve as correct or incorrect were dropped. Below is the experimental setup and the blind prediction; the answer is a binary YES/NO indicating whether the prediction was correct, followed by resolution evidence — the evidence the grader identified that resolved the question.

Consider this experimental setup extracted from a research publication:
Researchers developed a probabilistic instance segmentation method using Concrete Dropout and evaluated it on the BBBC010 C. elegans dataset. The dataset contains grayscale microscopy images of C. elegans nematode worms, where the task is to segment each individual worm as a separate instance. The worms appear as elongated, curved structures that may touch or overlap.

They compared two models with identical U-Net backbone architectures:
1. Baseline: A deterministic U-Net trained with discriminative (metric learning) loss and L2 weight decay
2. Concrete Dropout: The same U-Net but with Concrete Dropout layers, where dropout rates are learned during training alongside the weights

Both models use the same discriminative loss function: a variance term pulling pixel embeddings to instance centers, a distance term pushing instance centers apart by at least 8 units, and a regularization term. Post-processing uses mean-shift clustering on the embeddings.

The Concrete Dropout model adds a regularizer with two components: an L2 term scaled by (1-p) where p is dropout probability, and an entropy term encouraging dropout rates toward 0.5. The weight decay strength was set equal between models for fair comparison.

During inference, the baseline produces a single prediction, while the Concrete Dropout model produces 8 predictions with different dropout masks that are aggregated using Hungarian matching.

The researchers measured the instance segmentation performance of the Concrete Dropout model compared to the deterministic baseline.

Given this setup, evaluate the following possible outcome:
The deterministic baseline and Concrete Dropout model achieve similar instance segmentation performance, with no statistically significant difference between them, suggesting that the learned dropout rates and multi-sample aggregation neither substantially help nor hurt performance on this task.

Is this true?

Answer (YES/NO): NO